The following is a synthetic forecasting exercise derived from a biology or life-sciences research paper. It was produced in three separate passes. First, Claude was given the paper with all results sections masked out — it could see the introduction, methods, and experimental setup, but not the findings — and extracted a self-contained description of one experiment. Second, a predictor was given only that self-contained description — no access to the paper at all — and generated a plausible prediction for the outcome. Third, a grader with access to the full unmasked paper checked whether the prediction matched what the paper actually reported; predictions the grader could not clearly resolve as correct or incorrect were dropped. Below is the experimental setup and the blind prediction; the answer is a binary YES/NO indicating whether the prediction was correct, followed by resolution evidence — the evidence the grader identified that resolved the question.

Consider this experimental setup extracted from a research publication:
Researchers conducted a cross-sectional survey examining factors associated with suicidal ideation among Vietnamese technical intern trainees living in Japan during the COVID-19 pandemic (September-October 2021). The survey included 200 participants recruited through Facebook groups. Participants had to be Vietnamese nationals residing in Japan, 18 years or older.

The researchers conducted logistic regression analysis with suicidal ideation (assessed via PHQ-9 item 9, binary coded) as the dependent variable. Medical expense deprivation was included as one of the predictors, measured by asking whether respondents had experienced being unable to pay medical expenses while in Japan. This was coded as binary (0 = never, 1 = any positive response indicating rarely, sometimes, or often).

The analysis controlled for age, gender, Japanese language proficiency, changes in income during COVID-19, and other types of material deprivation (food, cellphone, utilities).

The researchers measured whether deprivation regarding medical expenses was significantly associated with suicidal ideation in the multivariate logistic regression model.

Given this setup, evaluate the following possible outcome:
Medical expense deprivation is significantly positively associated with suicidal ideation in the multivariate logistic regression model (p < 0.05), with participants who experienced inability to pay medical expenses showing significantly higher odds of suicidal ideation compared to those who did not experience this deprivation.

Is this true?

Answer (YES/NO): NO